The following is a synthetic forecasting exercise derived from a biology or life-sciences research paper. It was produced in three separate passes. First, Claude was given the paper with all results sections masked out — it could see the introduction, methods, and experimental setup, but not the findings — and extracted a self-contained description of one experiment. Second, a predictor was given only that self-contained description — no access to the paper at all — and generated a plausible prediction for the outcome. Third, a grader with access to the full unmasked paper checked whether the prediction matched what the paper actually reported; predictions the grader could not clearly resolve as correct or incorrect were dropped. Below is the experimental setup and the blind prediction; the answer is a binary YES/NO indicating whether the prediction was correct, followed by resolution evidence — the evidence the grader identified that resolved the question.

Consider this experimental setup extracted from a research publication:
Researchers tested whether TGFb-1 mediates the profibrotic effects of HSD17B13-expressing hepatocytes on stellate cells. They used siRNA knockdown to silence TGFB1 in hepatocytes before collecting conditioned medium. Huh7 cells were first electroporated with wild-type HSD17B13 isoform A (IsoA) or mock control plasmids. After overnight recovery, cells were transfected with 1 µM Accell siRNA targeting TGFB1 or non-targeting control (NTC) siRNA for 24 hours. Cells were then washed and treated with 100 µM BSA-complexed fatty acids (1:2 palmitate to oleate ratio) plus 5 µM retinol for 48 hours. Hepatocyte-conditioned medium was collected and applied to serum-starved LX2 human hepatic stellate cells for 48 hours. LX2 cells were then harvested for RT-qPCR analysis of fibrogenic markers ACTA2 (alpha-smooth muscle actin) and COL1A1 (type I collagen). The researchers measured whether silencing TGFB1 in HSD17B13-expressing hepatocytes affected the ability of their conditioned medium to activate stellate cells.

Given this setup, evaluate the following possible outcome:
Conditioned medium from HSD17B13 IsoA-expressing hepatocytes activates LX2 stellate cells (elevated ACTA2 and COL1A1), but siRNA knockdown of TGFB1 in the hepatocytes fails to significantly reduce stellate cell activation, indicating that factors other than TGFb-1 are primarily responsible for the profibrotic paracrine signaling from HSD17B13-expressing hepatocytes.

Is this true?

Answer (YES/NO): NO